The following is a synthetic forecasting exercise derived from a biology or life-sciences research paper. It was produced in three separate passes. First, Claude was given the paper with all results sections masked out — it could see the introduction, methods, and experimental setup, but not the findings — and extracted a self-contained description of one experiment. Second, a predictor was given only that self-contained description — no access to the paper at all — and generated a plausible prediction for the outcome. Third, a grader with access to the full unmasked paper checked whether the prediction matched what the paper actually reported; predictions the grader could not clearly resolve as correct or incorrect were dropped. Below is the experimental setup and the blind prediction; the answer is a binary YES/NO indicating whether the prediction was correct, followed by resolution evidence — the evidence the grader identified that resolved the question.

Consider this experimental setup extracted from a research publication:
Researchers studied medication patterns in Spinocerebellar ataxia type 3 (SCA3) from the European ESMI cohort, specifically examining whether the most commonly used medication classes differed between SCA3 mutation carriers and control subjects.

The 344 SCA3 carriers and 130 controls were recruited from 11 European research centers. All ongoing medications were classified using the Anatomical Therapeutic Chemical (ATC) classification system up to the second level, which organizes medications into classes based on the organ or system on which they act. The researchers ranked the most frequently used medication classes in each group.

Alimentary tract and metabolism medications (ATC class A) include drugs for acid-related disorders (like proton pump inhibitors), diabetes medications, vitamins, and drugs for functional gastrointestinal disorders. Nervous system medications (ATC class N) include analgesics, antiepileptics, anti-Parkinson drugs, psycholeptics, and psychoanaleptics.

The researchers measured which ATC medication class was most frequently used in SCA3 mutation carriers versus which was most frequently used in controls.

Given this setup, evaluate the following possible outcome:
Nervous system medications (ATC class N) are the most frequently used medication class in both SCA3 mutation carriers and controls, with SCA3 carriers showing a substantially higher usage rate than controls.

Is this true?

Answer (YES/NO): NO